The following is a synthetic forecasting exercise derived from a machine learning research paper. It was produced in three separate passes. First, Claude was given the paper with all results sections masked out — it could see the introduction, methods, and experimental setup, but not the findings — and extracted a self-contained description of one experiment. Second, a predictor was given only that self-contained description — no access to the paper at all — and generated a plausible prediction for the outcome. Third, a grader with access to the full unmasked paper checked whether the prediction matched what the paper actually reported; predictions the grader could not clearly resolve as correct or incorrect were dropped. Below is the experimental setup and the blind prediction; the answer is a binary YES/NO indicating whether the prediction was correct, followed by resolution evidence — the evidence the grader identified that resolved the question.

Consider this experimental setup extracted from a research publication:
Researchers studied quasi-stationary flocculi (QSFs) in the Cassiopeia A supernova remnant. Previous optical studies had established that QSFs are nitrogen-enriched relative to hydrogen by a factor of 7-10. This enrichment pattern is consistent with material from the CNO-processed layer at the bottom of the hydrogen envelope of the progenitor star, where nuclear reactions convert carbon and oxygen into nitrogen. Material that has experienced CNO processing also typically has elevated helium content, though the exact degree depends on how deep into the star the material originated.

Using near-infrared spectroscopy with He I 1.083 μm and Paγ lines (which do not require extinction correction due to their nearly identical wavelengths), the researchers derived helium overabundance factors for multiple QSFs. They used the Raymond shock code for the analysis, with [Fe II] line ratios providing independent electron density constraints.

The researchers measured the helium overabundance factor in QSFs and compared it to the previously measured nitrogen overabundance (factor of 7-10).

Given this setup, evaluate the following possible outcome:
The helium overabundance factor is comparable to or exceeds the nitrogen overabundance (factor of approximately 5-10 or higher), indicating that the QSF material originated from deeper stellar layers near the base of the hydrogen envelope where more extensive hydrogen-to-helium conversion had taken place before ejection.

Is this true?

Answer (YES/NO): NO